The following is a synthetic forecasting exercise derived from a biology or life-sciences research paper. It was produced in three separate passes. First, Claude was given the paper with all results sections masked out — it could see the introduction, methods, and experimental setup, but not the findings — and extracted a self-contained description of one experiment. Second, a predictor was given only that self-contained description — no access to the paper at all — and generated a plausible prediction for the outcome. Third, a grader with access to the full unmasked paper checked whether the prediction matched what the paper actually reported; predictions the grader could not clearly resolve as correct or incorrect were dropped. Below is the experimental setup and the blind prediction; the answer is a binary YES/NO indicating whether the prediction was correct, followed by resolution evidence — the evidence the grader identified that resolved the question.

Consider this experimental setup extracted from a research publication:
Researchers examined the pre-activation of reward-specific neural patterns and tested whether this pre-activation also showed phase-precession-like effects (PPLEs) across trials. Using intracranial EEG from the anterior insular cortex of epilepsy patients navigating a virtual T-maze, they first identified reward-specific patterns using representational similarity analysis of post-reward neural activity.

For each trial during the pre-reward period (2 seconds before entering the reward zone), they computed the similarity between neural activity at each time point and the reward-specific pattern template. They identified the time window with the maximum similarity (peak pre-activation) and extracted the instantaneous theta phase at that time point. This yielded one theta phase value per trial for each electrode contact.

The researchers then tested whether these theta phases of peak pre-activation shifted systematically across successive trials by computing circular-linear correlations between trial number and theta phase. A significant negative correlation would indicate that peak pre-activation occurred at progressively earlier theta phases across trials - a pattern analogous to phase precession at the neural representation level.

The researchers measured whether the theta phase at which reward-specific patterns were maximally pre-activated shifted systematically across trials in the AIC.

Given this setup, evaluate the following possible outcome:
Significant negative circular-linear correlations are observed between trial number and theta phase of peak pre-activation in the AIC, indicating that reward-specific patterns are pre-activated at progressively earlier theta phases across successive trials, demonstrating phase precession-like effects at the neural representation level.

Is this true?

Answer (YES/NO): YES